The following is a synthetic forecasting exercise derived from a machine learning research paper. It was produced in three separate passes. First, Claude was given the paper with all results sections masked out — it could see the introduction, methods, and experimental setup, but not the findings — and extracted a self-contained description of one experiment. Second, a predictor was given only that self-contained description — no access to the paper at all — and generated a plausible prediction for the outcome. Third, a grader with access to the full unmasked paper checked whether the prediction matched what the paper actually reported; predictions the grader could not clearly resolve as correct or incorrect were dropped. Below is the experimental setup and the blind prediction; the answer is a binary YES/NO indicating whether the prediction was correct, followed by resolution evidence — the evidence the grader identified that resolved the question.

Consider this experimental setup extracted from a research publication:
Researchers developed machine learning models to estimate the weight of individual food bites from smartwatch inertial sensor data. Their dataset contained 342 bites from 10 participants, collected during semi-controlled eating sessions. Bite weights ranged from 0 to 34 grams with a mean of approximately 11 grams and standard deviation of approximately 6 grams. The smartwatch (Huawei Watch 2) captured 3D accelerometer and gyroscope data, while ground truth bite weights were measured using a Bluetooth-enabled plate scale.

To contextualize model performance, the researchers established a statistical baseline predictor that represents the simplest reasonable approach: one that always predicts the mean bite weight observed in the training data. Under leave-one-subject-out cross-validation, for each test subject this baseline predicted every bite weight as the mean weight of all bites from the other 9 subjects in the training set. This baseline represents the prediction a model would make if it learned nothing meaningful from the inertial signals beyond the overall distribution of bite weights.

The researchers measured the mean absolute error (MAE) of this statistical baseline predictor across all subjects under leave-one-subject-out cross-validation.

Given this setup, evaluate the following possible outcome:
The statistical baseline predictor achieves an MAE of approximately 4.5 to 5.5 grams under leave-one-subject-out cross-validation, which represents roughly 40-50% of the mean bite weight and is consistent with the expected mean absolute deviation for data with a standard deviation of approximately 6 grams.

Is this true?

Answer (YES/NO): YES